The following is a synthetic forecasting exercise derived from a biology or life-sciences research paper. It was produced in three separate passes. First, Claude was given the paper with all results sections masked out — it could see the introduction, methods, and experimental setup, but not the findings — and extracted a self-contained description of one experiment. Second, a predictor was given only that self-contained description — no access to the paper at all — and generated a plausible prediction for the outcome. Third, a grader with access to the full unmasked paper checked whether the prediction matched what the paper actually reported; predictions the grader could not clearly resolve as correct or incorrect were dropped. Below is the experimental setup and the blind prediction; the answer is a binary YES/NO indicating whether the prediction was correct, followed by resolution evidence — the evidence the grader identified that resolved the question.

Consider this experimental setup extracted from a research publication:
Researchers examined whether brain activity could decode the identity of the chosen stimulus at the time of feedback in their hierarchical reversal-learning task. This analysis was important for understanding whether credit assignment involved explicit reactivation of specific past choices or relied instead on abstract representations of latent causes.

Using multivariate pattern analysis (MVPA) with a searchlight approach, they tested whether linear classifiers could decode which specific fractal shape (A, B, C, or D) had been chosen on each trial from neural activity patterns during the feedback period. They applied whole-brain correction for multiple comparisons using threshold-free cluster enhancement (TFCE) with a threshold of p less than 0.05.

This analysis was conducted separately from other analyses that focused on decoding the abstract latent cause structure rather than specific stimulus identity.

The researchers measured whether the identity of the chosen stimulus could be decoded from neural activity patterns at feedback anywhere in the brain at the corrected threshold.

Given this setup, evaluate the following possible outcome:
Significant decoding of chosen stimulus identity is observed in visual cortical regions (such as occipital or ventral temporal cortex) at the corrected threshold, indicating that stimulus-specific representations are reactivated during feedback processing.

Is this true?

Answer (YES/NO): NO